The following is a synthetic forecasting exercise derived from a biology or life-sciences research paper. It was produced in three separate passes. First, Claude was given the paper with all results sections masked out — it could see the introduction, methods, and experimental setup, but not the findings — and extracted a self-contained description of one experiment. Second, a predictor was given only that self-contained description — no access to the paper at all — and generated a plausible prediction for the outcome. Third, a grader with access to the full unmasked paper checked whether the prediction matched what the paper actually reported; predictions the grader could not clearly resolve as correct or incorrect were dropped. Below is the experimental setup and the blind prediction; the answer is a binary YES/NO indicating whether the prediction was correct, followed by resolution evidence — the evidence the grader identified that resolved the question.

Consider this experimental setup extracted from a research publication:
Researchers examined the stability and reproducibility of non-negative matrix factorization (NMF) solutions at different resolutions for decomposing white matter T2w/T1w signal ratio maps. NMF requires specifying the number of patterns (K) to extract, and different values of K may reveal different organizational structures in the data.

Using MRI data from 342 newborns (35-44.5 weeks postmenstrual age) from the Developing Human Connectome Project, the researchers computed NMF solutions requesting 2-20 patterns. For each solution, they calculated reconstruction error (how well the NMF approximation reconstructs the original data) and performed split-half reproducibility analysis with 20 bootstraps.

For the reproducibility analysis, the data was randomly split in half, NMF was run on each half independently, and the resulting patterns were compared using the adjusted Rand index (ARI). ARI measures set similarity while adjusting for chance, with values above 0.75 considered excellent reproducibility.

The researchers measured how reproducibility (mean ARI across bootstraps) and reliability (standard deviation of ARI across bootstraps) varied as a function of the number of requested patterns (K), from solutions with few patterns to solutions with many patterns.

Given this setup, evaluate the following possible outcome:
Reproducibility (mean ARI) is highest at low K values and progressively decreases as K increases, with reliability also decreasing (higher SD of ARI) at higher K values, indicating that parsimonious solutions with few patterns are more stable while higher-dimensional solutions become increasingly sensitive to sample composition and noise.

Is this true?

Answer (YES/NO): NO